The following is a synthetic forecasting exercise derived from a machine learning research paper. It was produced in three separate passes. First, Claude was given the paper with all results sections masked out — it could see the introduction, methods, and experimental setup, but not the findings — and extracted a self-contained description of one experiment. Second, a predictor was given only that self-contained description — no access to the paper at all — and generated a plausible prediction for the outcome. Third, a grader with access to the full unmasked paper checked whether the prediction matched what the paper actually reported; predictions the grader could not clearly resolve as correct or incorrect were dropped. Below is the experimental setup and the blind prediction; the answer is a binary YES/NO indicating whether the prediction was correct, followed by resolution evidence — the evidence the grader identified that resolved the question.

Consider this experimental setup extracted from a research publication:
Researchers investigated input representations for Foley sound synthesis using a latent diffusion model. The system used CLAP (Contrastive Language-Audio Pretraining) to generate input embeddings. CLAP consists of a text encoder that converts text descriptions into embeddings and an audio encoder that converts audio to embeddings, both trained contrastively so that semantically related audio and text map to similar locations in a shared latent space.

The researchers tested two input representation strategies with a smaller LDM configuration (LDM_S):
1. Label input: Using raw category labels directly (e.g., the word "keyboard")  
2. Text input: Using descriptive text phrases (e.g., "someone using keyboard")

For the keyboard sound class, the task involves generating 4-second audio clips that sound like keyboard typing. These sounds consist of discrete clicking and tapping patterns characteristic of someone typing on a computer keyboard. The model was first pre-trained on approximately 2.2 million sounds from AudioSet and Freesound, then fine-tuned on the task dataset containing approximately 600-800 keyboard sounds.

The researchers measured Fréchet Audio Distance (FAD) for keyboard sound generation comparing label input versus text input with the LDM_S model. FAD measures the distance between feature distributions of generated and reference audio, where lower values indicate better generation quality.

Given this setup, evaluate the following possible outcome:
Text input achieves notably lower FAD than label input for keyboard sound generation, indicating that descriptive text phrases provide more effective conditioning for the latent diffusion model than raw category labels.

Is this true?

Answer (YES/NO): NO